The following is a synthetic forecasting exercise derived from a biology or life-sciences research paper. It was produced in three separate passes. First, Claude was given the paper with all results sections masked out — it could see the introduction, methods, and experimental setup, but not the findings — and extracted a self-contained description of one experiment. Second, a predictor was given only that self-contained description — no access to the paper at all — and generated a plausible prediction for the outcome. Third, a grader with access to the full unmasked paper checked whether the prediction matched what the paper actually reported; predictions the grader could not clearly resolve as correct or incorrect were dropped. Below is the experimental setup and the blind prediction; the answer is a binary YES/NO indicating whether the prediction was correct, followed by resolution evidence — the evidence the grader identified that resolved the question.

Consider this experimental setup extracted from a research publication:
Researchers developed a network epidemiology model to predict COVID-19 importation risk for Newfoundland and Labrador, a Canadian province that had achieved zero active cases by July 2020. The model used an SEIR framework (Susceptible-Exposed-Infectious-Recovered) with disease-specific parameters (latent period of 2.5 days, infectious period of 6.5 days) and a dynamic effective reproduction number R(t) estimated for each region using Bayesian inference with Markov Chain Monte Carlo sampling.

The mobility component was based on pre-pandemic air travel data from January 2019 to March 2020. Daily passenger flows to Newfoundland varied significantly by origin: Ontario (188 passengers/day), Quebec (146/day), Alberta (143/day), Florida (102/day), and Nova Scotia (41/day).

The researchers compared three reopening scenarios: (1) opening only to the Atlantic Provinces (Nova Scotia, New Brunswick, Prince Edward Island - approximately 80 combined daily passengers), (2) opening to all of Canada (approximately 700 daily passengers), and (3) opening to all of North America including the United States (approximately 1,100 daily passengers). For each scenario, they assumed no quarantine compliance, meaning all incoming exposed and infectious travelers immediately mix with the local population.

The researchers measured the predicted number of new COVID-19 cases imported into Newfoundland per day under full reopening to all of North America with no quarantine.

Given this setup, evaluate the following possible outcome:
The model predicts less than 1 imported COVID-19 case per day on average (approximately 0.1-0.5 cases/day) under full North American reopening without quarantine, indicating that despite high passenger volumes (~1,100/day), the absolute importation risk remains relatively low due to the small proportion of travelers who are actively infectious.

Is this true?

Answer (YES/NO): NO